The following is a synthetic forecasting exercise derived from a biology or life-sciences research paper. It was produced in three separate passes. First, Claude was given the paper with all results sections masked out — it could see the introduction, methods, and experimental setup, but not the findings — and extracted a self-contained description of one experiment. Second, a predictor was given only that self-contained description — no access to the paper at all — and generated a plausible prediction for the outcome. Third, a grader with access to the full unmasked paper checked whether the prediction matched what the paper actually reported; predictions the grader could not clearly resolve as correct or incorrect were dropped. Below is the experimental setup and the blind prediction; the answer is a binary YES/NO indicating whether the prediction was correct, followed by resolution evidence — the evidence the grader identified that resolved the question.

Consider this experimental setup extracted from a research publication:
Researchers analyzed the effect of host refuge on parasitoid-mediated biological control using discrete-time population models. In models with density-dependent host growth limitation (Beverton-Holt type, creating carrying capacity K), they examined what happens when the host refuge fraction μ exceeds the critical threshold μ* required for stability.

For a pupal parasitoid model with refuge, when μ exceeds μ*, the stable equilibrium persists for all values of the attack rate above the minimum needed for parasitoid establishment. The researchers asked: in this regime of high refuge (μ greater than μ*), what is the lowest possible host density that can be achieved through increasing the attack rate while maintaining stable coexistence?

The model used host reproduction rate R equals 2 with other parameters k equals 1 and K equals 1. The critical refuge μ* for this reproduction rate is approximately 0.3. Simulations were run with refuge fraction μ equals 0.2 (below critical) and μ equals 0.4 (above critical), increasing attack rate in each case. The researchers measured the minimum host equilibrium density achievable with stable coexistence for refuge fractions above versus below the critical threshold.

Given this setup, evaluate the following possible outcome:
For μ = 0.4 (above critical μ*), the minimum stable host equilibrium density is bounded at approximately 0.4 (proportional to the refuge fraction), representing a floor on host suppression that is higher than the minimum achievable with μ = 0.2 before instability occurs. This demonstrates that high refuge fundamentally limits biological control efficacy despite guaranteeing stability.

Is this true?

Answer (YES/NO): NO